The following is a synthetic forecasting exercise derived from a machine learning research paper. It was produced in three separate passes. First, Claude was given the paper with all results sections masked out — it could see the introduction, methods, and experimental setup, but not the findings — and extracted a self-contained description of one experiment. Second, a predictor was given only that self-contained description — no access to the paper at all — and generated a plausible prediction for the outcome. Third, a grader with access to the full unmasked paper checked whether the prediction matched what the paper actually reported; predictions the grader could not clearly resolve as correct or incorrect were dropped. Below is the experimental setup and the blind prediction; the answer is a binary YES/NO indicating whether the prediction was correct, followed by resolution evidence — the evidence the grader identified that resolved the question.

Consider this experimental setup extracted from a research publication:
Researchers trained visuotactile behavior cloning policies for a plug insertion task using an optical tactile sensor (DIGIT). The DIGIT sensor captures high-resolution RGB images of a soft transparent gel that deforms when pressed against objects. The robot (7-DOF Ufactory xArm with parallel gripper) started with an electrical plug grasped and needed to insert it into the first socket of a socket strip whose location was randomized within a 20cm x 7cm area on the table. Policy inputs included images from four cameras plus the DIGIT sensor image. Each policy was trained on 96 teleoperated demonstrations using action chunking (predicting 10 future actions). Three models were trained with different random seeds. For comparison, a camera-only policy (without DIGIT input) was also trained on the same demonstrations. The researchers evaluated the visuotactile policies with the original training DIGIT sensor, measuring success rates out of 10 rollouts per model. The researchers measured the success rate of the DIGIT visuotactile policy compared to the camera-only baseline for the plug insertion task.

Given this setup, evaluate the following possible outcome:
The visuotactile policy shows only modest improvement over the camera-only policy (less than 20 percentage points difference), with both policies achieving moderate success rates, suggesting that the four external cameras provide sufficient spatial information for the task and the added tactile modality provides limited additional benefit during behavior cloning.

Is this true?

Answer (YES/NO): NO